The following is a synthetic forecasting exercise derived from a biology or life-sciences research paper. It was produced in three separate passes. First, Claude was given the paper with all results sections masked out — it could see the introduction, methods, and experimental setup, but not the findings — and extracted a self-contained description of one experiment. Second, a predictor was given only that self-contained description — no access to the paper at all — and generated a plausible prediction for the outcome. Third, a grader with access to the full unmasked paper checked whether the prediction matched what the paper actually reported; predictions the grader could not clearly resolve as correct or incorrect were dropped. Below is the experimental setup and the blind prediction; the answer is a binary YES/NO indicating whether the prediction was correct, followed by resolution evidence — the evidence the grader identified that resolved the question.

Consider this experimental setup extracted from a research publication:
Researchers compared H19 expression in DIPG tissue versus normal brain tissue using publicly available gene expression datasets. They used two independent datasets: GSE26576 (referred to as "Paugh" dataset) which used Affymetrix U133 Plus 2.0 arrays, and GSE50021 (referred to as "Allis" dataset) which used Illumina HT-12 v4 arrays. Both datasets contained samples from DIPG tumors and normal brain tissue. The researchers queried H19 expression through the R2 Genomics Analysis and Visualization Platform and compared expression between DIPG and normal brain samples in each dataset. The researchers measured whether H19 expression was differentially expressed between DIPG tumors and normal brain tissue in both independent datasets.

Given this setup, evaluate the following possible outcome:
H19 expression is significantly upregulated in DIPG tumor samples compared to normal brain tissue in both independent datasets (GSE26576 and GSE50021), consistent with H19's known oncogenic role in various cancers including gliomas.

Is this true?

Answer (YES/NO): NO